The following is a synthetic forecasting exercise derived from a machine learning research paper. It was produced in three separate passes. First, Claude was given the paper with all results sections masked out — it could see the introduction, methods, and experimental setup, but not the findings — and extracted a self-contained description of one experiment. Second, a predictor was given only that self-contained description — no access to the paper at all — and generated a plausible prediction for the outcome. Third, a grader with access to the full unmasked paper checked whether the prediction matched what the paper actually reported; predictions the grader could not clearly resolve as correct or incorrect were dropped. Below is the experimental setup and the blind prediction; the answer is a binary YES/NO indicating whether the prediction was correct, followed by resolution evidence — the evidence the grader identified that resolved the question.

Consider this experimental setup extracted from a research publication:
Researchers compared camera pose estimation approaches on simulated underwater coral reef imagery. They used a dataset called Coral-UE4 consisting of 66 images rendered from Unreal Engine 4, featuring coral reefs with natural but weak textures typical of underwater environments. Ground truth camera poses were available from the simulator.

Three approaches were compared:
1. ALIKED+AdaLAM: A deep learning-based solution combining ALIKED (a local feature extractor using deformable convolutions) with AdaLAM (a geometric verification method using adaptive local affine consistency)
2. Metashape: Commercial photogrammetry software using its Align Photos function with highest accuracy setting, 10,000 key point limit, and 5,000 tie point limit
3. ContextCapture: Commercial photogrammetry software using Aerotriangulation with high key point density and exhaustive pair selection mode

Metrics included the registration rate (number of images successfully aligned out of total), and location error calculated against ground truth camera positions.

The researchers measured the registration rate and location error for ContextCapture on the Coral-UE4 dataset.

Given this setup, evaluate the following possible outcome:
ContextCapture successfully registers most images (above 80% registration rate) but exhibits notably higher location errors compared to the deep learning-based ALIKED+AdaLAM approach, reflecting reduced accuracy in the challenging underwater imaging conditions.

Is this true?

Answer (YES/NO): YES